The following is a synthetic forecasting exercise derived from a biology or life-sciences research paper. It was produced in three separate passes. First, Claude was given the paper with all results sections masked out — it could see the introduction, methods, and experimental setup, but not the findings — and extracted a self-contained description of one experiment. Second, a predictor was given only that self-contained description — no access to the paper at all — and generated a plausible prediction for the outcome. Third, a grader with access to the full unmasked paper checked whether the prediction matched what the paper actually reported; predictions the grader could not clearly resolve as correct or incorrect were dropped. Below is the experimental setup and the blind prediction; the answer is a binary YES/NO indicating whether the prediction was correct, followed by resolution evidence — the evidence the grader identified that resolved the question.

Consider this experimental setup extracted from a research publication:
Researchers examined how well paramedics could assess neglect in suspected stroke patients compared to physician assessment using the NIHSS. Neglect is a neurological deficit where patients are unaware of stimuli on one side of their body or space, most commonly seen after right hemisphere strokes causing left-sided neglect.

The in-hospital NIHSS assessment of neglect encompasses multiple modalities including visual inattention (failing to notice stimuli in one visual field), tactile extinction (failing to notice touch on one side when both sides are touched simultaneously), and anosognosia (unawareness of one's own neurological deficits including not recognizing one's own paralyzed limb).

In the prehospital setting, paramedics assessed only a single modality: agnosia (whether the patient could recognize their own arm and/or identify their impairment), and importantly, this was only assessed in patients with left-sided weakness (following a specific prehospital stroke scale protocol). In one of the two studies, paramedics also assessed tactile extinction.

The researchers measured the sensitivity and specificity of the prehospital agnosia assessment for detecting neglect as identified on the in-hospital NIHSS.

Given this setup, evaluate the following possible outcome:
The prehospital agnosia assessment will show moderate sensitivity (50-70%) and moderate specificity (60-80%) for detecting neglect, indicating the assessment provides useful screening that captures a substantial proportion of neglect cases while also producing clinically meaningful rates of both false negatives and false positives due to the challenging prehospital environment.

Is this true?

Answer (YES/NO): NO